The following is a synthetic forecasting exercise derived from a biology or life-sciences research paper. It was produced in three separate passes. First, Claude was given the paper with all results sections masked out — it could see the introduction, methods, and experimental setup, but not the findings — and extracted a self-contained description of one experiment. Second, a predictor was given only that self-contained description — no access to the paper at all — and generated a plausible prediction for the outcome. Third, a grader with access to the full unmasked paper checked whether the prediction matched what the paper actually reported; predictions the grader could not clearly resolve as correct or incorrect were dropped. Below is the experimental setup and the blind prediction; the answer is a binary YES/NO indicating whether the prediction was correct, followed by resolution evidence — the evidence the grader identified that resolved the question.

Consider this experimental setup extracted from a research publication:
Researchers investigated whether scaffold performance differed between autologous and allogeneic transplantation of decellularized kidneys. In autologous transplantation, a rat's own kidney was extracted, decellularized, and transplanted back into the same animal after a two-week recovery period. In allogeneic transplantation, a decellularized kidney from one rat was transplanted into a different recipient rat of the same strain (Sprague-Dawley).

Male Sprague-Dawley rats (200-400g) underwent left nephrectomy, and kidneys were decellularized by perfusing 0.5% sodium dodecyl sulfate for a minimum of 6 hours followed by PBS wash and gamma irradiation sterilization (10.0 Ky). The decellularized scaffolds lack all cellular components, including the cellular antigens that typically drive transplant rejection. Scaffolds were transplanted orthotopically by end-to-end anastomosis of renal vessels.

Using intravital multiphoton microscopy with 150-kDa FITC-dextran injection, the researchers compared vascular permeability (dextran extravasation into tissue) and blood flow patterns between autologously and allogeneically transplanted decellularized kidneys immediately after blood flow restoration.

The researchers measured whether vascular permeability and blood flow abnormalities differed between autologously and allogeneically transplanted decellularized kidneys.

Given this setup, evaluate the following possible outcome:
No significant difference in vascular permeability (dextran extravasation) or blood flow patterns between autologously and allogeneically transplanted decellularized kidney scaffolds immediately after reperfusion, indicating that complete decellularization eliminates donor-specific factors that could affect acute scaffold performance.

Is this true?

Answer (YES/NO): YES